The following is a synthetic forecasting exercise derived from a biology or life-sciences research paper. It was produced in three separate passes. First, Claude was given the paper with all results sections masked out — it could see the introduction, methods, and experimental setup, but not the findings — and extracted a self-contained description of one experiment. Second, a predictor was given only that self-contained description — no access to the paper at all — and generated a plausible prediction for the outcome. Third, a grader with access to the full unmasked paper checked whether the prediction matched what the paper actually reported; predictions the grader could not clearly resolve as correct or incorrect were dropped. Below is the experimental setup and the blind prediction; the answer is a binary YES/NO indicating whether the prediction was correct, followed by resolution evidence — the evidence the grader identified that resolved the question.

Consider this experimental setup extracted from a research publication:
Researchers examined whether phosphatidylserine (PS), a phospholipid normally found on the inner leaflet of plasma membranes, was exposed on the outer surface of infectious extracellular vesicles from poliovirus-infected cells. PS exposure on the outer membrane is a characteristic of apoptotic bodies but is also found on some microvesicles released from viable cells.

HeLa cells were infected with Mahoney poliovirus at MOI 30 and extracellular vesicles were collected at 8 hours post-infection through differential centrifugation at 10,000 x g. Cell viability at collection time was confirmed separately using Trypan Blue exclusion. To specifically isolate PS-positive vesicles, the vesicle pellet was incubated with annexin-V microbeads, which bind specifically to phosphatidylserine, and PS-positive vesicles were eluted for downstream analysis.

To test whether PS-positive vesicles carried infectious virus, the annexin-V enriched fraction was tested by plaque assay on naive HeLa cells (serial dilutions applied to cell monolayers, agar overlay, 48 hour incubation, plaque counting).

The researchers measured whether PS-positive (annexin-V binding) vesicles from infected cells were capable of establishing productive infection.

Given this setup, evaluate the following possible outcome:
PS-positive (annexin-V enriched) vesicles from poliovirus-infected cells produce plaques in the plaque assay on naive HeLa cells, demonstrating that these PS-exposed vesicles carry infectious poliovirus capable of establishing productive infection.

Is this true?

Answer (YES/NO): YES